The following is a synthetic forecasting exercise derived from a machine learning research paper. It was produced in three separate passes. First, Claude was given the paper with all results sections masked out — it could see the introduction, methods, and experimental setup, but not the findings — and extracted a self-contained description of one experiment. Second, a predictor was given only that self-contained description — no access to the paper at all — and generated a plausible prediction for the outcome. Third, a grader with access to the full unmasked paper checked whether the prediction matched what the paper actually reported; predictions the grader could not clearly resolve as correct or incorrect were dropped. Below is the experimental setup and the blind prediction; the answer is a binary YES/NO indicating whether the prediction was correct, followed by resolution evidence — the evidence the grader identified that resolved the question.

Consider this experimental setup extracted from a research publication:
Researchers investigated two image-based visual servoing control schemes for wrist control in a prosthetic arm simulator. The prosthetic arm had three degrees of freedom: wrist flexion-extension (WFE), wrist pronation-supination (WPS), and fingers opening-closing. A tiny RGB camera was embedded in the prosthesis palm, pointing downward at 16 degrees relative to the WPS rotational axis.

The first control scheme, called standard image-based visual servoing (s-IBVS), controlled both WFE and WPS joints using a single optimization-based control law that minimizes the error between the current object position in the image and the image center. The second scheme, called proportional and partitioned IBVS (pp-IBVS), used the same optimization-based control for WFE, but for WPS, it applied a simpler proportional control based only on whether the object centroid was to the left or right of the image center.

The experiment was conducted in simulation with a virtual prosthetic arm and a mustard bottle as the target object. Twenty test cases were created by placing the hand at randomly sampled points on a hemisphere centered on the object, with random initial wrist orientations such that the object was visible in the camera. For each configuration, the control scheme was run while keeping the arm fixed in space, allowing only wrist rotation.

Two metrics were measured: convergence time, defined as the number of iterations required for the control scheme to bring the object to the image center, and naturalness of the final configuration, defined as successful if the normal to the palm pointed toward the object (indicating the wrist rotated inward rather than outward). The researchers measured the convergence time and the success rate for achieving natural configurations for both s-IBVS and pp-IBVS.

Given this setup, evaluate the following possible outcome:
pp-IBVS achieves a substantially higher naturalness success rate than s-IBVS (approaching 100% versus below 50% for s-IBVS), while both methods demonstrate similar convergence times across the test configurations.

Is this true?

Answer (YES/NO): NO